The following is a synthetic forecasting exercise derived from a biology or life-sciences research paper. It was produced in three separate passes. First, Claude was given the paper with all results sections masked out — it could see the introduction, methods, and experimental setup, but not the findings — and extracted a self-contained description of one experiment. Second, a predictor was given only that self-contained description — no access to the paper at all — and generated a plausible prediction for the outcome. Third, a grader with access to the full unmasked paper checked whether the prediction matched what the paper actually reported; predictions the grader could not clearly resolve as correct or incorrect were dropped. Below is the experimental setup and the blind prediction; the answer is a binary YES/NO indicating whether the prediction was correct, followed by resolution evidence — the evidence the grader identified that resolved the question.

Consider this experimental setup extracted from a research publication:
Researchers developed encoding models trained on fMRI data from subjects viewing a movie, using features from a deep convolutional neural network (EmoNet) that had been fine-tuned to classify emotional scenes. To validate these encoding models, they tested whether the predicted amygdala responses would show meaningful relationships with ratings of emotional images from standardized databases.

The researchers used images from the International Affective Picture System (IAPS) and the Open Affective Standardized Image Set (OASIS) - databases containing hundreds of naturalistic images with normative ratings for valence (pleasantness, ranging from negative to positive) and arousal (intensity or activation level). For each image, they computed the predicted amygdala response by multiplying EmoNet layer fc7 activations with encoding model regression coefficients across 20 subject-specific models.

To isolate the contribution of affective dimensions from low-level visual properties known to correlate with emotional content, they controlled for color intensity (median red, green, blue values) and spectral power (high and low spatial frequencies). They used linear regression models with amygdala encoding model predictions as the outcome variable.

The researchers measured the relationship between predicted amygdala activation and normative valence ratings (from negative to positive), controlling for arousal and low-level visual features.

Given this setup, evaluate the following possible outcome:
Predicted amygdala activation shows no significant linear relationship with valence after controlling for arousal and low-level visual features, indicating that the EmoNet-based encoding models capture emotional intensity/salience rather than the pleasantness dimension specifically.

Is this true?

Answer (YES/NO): NO